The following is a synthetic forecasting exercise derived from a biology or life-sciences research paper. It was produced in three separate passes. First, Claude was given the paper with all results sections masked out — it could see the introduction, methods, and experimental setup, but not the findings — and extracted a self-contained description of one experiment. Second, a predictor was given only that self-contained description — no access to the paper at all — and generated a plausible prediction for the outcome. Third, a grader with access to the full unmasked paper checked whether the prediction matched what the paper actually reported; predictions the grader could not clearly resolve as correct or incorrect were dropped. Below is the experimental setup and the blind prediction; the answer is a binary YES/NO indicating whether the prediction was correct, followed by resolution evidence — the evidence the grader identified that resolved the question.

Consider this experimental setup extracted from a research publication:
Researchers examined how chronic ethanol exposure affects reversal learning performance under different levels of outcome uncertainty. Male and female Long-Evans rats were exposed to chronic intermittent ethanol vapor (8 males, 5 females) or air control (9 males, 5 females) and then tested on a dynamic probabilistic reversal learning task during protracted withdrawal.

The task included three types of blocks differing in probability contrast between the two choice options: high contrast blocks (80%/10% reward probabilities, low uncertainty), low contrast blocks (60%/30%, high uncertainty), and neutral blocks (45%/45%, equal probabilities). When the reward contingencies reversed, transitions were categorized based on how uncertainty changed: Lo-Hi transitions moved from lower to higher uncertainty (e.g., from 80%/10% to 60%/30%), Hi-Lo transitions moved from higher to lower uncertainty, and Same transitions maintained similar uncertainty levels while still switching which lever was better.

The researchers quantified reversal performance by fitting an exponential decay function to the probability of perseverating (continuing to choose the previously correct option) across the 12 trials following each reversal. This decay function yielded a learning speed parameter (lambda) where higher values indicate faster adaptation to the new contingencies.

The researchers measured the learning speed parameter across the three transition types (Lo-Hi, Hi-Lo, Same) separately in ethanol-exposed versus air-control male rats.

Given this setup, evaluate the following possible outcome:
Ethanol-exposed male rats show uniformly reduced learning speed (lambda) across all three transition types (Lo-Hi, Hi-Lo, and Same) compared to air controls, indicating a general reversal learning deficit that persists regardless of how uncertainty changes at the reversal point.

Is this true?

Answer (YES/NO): NO